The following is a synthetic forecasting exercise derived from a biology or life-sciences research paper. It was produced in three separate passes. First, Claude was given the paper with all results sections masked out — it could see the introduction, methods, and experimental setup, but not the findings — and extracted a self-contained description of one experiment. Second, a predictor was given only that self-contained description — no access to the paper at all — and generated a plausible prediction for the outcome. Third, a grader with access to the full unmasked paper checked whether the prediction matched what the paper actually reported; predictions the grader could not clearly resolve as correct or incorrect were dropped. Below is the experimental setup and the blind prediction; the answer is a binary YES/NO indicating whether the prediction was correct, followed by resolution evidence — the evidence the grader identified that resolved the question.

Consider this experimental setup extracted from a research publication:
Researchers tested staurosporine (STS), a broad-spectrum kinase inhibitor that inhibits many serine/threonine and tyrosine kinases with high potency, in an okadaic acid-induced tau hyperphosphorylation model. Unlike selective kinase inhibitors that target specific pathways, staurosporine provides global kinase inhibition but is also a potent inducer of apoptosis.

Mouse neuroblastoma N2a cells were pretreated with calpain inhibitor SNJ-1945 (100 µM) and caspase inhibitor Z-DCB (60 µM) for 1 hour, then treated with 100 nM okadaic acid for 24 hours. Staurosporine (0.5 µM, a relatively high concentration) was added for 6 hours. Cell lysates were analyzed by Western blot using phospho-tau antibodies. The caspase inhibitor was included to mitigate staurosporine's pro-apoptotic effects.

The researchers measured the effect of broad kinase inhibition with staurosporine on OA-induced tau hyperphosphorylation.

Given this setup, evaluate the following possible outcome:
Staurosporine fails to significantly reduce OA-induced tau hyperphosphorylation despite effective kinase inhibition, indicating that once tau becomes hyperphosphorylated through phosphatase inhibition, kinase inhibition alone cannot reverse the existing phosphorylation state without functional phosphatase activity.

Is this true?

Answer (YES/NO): NO